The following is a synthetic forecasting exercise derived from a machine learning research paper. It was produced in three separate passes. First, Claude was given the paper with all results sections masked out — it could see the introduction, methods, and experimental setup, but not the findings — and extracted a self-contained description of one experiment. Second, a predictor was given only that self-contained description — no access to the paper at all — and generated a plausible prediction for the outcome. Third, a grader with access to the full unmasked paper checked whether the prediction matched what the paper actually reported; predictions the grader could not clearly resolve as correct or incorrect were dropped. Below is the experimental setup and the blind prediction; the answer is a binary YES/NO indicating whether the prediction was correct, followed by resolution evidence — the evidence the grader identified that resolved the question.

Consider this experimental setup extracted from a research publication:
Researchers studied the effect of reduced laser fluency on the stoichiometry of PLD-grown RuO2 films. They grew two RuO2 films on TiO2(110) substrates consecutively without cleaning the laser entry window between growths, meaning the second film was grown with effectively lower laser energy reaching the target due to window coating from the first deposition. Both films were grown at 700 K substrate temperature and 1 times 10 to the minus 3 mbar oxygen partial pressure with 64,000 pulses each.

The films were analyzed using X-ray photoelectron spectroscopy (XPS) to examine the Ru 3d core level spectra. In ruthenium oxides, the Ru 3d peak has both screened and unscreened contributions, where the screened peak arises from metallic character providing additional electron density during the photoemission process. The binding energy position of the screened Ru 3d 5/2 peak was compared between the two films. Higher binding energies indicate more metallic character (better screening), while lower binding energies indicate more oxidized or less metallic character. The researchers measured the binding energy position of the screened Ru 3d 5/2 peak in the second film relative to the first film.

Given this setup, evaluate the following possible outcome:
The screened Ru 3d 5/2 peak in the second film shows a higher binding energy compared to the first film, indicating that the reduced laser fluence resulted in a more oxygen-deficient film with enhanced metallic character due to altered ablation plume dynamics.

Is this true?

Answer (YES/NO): NO